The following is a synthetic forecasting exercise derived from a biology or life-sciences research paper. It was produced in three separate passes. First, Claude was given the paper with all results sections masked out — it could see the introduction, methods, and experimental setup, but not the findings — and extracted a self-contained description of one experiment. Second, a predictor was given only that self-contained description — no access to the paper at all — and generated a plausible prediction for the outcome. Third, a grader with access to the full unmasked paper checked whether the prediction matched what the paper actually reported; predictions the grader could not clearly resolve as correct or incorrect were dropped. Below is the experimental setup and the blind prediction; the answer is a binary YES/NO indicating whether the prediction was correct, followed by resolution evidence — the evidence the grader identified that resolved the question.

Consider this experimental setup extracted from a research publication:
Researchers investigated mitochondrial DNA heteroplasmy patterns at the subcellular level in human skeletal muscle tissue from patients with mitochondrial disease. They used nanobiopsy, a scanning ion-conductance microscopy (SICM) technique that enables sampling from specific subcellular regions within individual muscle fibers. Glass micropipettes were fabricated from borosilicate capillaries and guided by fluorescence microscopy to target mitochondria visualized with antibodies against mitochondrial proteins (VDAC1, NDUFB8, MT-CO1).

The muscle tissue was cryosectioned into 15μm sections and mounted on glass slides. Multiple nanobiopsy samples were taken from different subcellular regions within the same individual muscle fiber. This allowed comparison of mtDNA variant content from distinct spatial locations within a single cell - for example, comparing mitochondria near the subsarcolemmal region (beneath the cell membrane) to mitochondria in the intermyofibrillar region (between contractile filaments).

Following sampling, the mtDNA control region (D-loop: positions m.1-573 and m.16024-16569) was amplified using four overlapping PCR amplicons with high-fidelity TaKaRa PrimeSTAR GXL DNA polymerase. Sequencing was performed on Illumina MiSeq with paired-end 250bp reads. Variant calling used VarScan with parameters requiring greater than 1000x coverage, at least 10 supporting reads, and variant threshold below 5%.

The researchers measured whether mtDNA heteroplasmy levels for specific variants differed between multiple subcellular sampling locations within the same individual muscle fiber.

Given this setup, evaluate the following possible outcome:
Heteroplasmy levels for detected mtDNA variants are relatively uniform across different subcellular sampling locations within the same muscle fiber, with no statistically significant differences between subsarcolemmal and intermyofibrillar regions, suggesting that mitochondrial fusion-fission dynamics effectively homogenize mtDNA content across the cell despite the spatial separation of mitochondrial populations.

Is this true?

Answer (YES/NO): NO